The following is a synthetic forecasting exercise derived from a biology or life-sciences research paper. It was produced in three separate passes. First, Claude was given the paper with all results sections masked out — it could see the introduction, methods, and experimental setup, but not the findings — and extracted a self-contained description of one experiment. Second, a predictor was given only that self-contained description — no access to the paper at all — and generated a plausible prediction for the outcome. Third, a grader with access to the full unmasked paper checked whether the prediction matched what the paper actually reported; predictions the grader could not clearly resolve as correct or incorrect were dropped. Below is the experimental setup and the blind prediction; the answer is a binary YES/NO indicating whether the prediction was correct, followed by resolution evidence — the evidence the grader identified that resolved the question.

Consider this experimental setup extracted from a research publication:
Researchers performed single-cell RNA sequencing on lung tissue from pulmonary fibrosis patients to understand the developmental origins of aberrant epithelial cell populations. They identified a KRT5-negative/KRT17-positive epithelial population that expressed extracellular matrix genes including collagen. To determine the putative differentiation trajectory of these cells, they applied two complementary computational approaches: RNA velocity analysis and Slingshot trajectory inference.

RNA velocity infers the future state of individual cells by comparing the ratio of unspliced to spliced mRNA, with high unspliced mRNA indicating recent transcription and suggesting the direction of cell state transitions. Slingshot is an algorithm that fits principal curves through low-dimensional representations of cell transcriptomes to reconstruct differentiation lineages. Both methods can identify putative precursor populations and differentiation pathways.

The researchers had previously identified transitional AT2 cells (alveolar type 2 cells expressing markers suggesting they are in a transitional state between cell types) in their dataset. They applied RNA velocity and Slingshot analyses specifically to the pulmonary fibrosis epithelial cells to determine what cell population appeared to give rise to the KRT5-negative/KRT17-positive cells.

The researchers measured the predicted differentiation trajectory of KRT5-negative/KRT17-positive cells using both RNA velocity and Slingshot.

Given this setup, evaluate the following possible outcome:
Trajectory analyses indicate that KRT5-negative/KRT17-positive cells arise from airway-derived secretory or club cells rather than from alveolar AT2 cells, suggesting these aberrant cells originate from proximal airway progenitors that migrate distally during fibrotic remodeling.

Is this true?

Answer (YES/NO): NO